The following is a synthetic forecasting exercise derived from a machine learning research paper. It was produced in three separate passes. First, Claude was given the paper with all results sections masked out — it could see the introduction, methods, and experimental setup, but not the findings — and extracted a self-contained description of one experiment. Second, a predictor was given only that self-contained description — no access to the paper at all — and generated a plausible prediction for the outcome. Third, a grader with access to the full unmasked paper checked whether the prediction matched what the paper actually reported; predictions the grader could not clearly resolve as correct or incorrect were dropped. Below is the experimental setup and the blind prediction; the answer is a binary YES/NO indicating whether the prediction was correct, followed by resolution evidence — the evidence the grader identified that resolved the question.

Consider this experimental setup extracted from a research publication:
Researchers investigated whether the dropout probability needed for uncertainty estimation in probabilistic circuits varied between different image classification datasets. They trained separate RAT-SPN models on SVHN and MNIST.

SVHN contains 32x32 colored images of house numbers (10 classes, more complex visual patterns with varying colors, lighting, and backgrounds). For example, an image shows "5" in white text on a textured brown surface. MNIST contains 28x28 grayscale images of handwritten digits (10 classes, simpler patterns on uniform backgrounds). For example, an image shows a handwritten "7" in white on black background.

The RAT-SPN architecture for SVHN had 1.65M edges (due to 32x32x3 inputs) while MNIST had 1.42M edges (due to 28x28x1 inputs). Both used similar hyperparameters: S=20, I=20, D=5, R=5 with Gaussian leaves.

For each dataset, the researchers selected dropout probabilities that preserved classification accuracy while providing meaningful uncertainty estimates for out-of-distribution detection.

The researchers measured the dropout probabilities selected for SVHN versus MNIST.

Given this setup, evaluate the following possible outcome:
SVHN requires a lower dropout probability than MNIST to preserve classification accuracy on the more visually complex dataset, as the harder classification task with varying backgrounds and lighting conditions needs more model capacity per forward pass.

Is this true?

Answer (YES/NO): YES